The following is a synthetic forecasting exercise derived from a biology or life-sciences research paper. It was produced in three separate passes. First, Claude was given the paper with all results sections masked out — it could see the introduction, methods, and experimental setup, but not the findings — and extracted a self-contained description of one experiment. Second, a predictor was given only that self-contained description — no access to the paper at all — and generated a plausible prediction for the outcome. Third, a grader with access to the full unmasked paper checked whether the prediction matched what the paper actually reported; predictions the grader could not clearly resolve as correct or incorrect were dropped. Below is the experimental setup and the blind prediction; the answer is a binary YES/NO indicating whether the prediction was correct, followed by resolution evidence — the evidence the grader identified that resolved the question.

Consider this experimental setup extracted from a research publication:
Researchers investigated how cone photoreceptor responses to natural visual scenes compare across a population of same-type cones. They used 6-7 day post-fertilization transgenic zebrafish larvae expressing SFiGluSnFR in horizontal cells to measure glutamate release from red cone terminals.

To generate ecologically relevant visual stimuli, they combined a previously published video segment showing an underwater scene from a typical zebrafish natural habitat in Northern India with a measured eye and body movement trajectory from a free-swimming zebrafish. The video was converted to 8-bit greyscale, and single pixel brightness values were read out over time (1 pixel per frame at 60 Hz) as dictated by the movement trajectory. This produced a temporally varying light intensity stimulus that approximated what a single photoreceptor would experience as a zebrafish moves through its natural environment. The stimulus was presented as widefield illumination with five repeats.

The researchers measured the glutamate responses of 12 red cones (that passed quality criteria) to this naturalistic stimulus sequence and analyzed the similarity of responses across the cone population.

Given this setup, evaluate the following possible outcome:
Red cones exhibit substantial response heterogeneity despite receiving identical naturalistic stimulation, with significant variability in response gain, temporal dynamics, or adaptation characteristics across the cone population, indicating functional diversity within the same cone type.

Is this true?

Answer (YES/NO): YES